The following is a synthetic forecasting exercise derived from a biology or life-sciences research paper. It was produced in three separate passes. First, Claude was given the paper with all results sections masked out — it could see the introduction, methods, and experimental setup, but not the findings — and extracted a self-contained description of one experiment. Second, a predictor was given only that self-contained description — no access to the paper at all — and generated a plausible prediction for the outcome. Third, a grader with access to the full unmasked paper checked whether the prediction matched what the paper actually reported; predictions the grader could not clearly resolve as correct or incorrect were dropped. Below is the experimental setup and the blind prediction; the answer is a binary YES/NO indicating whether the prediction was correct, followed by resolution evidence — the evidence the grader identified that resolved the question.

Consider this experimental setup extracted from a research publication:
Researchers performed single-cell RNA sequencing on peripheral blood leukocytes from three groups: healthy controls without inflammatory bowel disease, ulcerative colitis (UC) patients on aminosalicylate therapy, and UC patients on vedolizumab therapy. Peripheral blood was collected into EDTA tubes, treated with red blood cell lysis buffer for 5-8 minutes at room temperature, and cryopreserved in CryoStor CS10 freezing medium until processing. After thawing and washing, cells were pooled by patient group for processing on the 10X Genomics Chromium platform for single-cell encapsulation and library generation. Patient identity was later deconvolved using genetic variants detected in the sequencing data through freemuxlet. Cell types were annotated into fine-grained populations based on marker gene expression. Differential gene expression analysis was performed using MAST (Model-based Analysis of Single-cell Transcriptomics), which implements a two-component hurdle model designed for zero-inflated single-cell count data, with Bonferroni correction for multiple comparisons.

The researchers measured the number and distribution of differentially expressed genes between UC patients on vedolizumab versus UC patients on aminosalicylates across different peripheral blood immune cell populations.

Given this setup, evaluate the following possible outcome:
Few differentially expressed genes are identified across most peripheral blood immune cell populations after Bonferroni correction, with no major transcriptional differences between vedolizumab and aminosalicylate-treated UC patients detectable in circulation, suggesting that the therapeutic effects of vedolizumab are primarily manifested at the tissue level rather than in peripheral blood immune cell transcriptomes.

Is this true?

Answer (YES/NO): YES